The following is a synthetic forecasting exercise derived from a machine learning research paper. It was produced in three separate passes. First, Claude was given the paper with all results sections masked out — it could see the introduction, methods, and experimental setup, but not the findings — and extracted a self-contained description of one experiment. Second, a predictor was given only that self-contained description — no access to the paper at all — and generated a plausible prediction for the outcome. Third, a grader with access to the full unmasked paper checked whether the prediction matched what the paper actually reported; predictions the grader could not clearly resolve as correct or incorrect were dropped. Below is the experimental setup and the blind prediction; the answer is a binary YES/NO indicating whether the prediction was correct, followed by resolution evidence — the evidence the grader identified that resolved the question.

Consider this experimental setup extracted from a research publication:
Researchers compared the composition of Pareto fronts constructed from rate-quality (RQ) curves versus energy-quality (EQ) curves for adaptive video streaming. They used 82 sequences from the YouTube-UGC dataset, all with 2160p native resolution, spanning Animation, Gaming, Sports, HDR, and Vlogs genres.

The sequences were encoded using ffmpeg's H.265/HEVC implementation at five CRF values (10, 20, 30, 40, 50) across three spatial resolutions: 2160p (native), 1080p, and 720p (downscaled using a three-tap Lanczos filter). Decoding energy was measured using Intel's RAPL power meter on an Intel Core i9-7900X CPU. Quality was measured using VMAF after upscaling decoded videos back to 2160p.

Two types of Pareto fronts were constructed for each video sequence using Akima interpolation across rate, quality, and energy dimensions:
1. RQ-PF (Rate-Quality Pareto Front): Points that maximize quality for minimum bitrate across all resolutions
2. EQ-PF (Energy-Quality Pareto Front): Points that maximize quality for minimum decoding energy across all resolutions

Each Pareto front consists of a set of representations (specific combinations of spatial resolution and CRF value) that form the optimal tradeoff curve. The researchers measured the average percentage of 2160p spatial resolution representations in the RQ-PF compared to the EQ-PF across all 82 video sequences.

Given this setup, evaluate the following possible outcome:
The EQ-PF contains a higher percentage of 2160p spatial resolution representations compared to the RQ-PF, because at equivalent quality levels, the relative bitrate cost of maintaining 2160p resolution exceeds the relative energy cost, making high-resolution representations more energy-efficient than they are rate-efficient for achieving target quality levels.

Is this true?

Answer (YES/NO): NO